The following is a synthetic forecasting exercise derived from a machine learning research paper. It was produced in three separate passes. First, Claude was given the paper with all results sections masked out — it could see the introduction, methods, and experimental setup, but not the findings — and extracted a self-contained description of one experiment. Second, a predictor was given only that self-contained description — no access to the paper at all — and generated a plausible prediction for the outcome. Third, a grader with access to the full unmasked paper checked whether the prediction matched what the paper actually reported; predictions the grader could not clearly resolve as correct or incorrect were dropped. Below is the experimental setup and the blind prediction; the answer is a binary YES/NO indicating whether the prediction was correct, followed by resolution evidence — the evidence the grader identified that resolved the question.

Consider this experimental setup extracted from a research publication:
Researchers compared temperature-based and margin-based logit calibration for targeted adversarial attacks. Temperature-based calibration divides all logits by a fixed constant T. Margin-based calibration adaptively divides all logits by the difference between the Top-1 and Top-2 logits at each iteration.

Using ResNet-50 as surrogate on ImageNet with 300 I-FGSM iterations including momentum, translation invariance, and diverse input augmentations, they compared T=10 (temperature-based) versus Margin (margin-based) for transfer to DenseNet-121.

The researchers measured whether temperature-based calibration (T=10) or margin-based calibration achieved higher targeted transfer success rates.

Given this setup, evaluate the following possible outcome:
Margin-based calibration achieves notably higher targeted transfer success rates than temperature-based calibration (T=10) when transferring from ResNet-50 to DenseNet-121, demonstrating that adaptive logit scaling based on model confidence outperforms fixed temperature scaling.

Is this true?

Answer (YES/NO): NO